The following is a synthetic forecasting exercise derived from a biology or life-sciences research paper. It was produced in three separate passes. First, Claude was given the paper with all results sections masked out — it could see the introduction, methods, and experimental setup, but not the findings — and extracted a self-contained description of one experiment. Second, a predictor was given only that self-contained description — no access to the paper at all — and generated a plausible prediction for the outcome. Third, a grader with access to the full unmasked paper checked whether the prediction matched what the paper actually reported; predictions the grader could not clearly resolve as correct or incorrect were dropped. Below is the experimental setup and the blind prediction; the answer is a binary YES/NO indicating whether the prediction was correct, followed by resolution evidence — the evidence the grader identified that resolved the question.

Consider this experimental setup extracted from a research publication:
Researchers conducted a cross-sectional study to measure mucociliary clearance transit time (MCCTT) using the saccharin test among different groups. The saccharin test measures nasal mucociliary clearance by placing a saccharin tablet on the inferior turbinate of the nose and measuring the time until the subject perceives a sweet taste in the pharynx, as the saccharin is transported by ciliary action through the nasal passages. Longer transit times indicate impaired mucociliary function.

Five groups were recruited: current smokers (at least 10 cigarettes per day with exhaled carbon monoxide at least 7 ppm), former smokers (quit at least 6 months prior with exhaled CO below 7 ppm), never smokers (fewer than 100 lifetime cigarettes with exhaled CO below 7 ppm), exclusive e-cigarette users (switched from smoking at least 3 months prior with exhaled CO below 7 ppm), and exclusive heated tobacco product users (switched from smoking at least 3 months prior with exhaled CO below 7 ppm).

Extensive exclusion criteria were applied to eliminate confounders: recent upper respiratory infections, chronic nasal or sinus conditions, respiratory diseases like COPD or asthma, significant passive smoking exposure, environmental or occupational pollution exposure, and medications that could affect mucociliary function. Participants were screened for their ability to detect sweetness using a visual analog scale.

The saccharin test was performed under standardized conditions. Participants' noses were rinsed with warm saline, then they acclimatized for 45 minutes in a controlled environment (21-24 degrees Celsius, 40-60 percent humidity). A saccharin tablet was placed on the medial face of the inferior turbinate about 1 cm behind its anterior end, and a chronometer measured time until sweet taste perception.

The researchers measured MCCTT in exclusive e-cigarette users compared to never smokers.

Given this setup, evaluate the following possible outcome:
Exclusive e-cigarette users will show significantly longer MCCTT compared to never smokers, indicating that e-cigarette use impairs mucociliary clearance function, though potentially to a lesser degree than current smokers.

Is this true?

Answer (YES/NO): NO